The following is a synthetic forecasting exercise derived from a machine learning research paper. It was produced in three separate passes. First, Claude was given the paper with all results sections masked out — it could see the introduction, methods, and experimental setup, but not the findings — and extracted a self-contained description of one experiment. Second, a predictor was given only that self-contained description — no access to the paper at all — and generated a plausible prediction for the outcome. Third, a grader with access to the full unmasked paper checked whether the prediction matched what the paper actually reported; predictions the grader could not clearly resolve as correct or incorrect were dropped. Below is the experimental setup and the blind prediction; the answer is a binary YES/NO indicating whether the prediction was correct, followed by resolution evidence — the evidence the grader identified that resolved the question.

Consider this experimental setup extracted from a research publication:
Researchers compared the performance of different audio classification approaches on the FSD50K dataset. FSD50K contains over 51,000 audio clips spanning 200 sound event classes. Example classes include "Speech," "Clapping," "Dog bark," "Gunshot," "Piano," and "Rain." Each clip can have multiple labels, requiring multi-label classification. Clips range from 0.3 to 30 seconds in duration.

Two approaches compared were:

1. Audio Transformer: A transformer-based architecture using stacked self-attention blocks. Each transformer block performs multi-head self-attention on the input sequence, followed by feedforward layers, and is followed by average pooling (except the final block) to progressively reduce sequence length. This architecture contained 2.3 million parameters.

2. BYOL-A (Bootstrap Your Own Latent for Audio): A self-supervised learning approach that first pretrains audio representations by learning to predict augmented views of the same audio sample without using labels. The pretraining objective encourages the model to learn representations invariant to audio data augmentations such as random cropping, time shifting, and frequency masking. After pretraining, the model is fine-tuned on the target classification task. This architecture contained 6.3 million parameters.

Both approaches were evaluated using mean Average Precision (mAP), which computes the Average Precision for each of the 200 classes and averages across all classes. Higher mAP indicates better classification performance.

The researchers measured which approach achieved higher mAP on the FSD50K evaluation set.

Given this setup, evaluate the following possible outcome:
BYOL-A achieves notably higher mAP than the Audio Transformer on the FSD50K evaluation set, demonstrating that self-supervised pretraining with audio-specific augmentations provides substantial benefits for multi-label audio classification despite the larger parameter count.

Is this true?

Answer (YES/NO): NO